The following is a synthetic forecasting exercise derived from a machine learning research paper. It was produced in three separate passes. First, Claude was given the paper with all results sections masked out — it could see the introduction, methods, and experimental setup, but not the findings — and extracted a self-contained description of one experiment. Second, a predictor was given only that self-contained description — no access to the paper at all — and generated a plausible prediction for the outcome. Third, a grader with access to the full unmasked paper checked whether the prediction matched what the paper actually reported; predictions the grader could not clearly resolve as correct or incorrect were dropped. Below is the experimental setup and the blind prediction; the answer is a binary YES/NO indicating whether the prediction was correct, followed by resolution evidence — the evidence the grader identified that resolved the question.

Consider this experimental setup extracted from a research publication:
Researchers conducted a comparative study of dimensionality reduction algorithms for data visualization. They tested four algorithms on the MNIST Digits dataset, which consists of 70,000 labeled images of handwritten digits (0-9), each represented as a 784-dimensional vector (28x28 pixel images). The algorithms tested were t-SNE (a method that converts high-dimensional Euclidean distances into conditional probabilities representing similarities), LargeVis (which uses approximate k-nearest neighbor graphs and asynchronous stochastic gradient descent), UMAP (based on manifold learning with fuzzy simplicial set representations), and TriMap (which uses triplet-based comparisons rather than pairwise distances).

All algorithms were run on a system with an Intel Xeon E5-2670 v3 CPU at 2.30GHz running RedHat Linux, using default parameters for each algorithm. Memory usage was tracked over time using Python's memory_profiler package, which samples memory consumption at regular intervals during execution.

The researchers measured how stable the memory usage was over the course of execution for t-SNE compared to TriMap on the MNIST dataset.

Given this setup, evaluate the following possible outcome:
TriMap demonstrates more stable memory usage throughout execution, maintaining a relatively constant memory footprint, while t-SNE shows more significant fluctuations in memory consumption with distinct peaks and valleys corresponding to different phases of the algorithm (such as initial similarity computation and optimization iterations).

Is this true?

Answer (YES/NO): NO